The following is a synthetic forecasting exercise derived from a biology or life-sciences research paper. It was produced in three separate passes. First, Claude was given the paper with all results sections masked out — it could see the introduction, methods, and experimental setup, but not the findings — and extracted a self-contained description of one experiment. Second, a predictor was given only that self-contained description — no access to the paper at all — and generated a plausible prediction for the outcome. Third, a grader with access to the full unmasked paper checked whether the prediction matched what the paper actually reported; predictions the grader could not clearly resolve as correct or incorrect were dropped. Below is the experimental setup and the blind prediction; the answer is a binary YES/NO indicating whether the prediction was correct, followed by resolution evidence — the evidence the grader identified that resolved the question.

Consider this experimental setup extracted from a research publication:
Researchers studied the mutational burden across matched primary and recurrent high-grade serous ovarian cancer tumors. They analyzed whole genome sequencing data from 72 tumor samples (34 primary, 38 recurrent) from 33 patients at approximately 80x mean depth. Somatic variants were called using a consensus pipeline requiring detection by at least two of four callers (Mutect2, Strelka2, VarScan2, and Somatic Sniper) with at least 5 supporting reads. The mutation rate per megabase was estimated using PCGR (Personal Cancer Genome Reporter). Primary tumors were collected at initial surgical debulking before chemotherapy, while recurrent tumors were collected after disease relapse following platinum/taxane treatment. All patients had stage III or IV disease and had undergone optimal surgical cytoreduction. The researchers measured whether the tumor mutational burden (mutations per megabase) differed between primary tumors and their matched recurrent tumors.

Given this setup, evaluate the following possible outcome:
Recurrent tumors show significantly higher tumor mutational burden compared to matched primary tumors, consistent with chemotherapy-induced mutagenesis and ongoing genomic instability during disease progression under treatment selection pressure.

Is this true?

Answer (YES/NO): NO